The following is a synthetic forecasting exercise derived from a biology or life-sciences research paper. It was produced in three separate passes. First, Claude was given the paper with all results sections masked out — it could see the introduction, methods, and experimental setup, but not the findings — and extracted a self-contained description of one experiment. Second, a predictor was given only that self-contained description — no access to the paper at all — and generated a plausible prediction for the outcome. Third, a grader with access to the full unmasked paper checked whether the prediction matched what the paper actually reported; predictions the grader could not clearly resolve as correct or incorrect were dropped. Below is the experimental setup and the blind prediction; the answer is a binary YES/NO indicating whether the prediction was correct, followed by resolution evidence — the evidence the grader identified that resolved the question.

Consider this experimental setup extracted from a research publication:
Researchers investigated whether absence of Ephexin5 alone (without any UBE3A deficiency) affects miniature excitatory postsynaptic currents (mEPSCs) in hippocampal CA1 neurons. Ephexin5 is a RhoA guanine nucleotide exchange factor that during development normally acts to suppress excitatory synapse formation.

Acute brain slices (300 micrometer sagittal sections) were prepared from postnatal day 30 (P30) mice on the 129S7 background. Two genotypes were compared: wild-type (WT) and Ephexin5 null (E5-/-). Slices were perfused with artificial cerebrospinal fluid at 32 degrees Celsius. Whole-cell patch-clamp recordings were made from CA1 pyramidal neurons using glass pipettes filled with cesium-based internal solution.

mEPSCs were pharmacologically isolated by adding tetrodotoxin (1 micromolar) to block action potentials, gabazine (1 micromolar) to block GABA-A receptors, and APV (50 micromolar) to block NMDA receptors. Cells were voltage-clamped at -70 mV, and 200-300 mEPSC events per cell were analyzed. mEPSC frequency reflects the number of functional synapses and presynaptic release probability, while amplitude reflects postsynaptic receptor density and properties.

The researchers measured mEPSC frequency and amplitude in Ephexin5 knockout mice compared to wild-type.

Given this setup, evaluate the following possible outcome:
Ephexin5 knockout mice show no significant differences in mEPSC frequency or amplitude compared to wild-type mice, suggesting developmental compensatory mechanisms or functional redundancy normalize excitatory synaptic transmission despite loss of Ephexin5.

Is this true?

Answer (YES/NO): NO